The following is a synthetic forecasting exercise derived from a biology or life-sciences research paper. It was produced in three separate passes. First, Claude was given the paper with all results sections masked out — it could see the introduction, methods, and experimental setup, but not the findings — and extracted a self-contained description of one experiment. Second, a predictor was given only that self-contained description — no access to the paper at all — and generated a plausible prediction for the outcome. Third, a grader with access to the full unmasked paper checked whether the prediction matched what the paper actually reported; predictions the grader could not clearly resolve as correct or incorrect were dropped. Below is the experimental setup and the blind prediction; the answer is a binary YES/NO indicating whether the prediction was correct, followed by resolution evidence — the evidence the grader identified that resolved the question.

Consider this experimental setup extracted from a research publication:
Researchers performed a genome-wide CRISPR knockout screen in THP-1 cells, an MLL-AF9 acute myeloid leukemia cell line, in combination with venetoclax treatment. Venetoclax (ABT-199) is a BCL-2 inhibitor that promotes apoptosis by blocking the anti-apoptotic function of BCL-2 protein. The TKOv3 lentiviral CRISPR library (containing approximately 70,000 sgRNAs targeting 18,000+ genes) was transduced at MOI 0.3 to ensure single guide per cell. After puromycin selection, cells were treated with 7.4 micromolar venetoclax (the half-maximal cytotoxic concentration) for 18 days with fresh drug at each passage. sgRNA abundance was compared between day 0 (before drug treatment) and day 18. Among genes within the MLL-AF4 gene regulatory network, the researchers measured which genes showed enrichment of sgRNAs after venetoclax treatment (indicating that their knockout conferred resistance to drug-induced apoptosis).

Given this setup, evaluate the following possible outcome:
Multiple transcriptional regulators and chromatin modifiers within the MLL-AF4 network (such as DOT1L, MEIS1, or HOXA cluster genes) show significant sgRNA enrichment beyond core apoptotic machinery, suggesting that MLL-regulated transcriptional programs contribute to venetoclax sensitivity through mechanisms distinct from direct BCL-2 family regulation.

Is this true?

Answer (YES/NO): NO